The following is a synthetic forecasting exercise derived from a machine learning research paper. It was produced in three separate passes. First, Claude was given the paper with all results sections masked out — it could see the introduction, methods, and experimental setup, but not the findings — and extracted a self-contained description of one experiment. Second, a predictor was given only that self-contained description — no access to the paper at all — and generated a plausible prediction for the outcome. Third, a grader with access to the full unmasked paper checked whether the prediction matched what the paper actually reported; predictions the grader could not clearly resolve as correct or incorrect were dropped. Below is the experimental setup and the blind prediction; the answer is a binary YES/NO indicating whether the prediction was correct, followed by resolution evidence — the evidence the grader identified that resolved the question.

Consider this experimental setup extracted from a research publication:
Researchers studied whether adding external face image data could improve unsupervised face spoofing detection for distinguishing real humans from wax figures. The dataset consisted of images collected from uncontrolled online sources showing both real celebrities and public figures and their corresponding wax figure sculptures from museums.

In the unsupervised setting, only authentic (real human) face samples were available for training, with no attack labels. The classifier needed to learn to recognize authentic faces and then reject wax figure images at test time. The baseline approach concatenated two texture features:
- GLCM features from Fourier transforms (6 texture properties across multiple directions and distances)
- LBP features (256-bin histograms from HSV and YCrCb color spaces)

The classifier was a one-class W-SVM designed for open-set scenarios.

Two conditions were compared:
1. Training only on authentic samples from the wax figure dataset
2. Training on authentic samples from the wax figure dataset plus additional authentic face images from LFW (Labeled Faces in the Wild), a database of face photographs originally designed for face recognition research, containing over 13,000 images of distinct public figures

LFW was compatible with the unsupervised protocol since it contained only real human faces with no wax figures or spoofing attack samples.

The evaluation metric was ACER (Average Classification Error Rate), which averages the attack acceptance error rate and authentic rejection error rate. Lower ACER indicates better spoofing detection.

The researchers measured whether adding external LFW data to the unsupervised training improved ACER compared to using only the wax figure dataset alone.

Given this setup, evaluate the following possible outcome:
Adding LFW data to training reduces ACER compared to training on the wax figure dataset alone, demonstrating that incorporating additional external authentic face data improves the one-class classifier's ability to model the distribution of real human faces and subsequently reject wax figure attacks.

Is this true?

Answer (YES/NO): NO